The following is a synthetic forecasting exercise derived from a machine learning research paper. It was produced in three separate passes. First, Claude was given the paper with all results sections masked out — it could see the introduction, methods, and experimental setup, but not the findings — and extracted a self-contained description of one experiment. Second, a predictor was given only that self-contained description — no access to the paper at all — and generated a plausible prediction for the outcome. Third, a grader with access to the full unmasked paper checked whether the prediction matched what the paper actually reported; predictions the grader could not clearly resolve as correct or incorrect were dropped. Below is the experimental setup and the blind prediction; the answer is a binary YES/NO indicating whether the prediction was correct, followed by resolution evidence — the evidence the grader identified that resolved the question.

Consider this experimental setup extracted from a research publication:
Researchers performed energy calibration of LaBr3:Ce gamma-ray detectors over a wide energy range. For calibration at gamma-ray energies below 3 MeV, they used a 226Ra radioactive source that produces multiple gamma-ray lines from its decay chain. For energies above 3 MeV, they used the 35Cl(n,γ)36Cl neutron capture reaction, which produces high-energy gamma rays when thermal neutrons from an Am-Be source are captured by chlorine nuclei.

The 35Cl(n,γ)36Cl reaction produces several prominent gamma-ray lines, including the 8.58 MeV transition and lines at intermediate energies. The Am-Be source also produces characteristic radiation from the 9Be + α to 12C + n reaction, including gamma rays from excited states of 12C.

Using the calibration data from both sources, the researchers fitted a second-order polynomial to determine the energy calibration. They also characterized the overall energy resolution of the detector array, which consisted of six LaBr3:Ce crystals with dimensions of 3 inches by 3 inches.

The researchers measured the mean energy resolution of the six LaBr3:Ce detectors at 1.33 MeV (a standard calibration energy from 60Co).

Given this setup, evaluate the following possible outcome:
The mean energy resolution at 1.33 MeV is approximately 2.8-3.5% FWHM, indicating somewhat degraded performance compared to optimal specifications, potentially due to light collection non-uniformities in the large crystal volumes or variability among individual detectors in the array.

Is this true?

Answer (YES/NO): YES